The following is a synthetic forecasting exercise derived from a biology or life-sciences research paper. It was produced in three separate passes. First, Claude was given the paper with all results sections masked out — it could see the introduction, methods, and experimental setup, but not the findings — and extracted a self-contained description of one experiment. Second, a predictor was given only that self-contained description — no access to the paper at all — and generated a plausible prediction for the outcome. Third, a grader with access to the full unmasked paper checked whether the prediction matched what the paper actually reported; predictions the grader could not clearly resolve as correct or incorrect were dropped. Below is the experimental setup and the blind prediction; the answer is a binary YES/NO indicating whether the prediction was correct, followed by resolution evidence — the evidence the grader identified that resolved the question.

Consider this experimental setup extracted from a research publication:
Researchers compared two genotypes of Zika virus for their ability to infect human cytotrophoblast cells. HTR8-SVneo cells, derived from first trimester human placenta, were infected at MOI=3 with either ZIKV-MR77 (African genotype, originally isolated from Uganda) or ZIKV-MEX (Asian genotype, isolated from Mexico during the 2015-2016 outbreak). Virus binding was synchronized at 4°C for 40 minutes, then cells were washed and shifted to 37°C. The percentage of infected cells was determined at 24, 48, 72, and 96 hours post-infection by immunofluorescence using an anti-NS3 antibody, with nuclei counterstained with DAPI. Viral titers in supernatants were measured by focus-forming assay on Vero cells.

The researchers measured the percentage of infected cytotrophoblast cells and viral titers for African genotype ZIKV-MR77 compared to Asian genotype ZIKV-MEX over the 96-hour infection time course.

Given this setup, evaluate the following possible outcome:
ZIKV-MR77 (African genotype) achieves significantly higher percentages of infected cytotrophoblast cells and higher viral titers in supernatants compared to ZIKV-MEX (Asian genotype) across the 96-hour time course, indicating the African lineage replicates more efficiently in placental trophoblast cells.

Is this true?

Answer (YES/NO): NO